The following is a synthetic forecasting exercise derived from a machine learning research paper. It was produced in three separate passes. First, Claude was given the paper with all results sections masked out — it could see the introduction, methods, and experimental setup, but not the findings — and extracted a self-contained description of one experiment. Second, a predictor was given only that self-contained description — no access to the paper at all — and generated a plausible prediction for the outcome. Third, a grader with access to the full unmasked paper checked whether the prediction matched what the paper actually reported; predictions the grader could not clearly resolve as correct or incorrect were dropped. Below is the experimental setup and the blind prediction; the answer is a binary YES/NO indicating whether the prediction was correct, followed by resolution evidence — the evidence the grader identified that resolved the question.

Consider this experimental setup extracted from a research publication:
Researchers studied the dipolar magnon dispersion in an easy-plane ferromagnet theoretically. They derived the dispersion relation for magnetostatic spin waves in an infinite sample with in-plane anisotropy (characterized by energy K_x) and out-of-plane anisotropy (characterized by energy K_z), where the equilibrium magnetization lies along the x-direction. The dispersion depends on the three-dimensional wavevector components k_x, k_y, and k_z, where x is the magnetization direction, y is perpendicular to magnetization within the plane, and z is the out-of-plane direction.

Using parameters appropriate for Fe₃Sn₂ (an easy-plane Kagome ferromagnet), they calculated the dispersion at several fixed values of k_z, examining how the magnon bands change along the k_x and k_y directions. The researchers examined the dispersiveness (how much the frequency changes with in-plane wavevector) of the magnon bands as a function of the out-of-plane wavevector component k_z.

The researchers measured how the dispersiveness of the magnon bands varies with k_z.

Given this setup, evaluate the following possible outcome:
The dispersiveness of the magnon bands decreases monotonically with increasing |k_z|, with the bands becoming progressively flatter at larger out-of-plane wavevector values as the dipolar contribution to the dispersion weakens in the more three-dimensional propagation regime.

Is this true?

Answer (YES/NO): YES